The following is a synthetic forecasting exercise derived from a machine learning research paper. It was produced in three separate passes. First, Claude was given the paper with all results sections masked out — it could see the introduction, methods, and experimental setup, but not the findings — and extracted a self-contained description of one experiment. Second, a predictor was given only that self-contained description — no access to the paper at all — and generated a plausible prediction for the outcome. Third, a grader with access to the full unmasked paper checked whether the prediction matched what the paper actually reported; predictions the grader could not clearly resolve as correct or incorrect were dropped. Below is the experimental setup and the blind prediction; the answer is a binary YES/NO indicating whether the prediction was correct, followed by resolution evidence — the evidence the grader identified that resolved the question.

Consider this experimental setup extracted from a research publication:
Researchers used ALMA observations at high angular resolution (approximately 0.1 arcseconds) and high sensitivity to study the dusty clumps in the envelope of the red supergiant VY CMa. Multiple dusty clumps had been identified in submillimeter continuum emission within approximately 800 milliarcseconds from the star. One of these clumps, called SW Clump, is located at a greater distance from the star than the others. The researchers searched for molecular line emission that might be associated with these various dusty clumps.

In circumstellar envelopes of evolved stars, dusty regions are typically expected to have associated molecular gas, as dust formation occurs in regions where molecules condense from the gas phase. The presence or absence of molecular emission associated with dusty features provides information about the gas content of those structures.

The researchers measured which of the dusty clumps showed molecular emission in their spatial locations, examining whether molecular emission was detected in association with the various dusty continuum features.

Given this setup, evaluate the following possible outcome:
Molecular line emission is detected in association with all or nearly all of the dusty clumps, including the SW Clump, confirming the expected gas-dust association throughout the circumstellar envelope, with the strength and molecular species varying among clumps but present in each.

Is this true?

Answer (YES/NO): NO